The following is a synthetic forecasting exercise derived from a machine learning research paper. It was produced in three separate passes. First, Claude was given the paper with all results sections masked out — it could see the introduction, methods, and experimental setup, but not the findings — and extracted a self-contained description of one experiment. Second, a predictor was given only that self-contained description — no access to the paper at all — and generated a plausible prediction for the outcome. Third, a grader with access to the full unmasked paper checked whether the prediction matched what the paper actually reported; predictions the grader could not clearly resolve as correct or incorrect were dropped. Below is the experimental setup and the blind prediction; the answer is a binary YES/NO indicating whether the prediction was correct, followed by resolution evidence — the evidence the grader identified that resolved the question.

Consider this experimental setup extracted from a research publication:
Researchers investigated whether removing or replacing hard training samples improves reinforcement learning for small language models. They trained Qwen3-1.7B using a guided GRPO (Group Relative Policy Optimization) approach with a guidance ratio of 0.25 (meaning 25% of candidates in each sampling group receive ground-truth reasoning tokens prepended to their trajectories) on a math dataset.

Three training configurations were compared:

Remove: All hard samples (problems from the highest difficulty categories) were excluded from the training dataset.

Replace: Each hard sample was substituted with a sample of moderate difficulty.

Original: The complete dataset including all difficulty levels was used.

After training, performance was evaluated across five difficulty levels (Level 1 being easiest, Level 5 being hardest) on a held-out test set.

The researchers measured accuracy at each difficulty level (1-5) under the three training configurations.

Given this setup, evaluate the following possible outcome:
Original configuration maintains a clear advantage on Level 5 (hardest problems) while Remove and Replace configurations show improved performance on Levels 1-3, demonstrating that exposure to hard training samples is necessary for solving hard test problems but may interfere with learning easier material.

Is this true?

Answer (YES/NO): NO